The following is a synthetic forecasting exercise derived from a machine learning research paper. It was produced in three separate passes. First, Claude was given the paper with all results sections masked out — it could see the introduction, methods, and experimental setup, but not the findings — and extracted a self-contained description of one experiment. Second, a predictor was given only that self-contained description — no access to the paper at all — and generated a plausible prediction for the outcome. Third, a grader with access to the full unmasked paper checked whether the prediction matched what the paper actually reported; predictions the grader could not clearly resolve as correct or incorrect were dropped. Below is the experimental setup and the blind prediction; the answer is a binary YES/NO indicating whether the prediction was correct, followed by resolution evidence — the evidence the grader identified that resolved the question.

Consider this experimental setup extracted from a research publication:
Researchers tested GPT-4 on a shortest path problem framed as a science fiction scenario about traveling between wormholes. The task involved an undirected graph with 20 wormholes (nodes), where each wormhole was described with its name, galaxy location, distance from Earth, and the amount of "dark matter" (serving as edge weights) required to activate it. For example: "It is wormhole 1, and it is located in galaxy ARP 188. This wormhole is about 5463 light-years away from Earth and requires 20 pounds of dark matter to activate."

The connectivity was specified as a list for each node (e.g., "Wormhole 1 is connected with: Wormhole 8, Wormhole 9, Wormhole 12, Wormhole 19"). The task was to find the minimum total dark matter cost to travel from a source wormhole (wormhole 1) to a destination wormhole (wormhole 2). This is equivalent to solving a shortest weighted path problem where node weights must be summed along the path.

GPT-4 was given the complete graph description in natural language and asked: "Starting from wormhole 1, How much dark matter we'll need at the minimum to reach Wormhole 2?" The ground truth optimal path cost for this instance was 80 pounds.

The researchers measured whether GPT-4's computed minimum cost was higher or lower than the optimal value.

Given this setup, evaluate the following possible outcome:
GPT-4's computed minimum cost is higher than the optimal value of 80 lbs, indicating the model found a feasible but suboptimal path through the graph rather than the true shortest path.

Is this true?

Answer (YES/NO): YES